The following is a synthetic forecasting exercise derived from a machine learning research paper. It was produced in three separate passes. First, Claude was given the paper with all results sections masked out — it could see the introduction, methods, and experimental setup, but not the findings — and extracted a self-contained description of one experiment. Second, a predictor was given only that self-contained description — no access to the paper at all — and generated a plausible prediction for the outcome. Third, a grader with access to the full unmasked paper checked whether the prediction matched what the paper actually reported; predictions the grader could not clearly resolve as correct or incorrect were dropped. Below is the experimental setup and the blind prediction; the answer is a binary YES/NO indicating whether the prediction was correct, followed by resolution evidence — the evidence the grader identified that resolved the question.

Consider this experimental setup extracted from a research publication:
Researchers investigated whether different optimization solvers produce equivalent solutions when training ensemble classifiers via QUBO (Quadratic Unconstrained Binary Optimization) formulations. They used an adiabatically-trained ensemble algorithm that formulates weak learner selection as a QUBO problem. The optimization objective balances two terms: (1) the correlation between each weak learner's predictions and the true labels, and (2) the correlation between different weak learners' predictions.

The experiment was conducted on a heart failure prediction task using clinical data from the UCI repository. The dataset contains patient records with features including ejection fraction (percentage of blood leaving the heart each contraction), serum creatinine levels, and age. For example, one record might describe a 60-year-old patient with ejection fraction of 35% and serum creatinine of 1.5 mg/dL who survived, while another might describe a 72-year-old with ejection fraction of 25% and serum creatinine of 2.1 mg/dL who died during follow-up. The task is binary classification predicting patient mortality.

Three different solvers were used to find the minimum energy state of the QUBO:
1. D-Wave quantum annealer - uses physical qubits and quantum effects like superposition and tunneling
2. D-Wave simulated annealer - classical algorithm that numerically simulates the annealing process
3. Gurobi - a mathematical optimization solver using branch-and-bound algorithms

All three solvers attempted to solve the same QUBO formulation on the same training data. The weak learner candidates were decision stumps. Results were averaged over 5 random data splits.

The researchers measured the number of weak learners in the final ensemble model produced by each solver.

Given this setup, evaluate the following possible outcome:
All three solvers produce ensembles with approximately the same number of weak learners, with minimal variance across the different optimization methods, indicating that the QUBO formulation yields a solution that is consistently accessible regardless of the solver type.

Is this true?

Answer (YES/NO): YES